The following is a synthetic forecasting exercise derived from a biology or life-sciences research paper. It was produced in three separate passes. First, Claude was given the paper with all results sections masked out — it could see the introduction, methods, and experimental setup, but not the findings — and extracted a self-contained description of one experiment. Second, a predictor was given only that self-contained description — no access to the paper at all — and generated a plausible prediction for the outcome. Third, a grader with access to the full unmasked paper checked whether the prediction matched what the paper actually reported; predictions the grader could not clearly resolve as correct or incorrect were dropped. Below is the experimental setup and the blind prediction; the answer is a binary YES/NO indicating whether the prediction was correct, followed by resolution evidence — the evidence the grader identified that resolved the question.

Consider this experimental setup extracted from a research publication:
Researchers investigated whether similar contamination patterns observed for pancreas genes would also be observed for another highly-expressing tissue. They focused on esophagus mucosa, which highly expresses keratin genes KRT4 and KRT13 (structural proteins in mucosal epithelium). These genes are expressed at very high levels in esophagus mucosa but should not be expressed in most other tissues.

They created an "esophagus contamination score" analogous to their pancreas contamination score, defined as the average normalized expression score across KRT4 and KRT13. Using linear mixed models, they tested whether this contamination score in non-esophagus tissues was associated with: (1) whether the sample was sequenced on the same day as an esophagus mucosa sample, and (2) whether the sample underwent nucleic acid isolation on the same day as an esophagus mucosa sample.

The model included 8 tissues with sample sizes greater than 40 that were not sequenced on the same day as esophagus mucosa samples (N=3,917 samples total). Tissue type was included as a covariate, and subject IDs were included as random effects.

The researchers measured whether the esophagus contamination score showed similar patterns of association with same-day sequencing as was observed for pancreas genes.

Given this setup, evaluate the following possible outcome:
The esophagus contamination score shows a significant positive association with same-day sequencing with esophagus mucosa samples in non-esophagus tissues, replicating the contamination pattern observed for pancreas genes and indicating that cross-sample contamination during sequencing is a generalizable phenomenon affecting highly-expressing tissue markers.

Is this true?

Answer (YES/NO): YES